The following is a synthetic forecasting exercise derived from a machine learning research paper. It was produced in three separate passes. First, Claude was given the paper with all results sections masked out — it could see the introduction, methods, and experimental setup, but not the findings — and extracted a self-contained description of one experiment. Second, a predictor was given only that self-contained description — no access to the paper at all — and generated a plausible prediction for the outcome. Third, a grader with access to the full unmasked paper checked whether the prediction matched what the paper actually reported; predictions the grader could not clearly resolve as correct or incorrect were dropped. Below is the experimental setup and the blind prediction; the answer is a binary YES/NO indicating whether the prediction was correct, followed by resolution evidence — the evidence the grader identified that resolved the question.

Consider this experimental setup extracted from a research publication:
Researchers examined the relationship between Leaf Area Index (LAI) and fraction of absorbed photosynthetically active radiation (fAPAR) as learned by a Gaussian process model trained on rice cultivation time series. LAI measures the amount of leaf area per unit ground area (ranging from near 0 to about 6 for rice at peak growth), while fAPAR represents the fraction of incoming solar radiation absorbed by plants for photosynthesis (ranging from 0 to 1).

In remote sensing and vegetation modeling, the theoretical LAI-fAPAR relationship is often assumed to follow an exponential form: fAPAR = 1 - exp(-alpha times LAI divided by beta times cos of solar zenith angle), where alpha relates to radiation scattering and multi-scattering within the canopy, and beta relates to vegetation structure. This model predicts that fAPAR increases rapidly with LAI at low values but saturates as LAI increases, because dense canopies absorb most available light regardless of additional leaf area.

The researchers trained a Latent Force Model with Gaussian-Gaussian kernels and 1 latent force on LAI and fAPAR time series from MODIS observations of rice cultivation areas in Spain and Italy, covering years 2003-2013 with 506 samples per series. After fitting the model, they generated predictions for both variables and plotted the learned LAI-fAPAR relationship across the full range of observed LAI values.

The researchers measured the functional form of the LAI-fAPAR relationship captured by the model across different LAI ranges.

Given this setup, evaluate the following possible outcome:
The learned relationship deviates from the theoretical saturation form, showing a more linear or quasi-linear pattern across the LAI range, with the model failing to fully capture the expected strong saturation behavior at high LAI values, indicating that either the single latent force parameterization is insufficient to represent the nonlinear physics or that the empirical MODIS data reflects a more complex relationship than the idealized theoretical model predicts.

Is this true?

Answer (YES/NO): YES